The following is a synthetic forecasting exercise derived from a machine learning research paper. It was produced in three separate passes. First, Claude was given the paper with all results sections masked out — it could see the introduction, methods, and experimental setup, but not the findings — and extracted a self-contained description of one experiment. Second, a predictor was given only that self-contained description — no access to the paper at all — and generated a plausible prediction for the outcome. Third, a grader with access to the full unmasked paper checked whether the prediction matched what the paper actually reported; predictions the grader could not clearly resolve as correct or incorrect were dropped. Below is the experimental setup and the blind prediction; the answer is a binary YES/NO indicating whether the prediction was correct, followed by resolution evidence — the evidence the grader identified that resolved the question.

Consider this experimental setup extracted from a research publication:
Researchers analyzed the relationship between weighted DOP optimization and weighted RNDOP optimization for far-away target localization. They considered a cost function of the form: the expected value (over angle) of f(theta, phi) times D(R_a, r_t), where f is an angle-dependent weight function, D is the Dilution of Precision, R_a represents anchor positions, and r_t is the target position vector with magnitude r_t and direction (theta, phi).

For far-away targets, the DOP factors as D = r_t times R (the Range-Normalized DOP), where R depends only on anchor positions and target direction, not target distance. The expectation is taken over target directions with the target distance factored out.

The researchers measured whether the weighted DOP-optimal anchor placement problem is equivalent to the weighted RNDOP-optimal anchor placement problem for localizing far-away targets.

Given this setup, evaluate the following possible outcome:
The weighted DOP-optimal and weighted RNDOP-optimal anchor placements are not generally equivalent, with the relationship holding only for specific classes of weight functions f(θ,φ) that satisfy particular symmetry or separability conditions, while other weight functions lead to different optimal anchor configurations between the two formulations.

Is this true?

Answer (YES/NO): NO